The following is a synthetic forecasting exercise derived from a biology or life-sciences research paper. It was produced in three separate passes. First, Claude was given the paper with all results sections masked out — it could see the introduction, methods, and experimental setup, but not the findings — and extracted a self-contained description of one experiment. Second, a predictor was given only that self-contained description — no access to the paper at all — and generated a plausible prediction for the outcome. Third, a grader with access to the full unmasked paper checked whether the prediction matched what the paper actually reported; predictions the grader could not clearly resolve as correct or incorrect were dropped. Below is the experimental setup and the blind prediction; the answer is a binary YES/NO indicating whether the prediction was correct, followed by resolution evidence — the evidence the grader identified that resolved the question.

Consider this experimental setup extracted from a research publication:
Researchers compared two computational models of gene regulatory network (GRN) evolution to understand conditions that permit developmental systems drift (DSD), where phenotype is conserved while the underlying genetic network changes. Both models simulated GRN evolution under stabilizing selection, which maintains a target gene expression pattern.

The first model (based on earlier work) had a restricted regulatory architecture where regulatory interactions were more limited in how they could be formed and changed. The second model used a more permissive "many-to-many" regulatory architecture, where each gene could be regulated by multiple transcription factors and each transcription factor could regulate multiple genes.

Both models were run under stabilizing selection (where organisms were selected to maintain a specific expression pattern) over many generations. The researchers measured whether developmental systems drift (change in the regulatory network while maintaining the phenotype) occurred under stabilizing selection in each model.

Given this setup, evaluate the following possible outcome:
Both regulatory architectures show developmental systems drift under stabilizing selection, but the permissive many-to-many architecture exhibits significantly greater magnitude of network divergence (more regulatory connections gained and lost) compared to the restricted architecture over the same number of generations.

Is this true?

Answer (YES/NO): NO